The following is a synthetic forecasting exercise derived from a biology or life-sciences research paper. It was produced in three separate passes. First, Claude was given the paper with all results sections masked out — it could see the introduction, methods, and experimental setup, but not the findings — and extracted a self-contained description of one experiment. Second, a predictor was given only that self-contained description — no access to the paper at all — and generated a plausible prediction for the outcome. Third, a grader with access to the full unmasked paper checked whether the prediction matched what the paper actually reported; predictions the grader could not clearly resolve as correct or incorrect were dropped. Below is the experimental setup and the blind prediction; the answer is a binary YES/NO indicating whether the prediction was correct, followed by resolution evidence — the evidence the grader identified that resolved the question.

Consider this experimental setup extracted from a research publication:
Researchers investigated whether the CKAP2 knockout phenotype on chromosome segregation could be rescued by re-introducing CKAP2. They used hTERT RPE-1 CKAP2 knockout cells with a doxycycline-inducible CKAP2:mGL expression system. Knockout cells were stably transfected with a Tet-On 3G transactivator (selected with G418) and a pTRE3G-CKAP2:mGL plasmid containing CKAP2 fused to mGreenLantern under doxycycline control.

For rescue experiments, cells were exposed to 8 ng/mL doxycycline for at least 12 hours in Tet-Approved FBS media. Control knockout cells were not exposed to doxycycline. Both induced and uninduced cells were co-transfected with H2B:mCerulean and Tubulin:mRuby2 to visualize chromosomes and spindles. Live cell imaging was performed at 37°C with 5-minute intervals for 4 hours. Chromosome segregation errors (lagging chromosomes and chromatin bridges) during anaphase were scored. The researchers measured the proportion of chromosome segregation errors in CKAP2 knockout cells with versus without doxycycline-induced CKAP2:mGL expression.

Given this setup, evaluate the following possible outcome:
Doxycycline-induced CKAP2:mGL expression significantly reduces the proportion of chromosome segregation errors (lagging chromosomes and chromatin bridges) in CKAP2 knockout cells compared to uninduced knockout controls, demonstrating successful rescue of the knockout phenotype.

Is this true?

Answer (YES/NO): YES